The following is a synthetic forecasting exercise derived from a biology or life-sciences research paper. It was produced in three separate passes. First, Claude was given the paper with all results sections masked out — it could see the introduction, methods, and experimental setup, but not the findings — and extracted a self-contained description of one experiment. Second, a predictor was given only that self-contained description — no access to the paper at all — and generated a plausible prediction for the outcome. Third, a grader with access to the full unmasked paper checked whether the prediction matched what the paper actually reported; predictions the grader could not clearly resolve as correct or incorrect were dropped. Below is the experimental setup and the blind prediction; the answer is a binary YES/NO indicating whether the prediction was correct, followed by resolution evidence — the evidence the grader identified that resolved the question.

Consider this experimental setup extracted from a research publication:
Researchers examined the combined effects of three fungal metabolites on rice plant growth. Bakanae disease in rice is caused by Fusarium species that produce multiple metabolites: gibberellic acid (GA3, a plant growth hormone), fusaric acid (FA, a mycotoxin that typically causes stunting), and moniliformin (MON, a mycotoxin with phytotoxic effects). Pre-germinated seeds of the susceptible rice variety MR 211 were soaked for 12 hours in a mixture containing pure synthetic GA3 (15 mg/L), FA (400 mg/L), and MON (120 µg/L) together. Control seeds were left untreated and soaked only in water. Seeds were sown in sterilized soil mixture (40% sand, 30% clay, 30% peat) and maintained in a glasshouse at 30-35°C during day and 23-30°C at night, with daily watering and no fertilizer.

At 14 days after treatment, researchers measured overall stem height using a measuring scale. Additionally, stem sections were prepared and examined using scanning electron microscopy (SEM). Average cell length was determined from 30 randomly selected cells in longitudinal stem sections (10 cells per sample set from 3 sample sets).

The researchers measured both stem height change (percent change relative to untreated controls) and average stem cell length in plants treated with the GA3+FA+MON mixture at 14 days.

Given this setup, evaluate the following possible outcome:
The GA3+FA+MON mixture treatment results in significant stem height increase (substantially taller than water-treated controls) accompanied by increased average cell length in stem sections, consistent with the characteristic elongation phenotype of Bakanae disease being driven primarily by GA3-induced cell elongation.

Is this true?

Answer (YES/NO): NO